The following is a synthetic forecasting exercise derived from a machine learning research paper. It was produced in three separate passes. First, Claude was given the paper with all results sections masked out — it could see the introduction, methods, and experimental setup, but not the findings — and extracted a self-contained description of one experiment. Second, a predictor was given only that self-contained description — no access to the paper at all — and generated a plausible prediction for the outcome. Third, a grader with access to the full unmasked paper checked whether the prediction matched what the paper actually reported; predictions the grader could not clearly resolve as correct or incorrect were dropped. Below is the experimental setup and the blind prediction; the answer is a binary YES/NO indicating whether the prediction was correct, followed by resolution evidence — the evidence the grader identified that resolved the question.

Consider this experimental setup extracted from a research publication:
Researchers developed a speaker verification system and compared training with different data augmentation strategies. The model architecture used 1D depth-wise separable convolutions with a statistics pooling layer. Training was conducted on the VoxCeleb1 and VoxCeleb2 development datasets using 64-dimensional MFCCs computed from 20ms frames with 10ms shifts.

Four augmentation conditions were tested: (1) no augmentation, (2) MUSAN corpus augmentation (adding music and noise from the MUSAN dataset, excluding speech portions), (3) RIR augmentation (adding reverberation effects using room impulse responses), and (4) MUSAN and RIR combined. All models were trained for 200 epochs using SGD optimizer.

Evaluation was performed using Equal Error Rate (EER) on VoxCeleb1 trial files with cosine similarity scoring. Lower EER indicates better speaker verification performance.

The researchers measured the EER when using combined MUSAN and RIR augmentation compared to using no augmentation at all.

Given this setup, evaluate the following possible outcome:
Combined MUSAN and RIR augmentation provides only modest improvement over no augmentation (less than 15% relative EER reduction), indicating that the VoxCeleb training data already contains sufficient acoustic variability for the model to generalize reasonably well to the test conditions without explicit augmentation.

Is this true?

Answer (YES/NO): NO